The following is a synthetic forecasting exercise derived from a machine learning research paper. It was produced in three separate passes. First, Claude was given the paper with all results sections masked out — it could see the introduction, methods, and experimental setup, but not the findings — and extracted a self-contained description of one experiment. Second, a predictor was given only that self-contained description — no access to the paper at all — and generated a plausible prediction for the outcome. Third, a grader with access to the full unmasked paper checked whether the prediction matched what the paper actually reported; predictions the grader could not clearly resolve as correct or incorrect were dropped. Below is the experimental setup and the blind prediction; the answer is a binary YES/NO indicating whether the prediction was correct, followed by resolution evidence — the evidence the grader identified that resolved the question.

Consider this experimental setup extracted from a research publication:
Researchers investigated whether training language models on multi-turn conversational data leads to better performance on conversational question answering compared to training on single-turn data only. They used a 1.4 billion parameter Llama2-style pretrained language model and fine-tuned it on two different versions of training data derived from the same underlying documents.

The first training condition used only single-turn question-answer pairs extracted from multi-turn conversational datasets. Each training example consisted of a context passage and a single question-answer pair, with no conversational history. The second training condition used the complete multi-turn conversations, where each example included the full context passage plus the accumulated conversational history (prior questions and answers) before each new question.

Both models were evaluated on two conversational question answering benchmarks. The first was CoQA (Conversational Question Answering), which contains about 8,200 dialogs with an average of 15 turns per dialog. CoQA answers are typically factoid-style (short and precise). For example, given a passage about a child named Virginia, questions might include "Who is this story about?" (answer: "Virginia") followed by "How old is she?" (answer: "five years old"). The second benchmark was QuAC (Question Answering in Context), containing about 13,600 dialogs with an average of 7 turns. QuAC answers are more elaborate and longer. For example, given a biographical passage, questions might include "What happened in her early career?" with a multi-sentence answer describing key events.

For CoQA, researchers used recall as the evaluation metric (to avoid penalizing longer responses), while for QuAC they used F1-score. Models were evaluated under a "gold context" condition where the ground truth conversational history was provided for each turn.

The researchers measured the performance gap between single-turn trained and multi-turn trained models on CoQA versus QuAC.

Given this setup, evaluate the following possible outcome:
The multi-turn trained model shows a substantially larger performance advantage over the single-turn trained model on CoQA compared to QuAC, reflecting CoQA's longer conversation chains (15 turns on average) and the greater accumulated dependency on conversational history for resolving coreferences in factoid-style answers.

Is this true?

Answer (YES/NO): NO